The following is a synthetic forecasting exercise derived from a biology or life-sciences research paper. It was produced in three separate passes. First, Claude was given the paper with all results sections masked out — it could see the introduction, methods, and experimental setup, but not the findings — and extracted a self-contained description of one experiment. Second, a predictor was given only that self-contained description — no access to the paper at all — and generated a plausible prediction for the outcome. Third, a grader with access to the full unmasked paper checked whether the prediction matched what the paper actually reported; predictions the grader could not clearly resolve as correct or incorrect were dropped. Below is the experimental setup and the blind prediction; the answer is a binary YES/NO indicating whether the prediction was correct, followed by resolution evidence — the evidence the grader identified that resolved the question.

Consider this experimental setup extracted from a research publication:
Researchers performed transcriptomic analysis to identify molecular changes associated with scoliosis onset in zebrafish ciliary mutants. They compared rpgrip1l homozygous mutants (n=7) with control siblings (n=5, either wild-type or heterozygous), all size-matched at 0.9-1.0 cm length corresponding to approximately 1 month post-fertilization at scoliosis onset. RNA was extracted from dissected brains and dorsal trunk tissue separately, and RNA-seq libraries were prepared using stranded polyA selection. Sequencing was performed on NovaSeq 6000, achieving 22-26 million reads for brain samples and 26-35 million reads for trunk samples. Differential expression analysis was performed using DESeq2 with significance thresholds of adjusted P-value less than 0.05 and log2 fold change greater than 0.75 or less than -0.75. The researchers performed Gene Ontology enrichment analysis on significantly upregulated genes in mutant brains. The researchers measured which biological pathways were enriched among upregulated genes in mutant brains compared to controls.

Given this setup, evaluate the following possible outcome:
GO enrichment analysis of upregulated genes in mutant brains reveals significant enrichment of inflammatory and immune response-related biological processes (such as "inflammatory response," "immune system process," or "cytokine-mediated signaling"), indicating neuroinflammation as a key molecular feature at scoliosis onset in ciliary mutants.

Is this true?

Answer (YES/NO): YES